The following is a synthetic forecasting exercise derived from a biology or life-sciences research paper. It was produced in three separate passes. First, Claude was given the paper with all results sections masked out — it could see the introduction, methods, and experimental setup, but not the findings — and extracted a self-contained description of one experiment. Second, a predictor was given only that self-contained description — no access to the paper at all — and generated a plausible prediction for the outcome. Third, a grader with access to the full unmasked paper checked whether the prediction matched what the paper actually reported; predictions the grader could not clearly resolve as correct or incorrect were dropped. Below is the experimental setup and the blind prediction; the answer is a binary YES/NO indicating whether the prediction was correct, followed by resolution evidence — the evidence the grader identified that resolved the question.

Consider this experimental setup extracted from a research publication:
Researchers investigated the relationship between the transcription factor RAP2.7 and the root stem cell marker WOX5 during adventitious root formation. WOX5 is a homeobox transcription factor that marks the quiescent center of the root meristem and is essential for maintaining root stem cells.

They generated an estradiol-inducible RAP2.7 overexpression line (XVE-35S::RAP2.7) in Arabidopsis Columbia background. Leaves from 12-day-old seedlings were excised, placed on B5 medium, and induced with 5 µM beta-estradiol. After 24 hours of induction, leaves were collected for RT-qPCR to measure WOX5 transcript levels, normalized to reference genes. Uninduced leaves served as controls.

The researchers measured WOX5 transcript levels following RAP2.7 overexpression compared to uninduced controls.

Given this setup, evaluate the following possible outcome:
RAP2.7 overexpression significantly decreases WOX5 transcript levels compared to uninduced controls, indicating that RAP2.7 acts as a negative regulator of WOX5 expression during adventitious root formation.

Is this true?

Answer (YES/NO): NO